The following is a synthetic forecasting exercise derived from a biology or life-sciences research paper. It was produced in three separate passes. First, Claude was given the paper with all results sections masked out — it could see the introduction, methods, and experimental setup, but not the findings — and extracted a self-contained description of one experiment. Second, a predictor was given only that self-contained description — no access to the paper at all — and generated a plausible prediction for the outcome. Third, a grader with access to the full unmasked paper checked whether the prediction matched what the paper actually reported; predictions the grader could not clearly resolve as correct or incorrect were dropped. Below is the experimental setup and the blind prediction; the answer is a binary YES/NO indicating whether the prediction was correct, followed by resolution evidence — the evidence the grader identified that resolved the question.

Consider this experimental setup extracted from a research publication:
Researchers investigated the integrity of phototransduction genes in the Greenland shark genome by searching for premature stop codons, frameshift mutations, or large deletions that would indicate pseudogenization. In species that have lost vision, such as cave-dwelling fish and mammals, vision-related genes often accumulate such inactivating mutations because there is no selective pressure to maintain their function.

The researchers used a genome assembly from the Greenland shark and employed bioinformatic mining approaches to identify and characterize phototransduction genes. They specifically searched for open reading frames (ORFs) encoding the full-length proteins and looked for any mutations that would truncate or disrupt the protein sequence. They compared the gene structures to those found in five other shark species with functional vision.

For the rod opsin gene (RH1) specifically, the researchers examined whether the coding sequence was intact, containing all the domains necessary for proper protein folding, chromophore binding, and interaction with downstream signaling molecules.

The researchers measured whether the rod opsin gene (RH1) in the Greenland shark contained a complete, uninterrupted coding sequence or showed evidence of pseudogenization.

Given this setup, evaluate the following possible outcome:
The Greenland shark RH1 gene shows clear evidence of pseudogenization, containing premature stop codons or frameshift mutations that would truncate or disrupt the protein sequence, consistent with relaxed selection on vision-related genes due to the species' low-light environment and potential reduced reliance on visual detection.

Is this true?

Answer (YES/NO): NO